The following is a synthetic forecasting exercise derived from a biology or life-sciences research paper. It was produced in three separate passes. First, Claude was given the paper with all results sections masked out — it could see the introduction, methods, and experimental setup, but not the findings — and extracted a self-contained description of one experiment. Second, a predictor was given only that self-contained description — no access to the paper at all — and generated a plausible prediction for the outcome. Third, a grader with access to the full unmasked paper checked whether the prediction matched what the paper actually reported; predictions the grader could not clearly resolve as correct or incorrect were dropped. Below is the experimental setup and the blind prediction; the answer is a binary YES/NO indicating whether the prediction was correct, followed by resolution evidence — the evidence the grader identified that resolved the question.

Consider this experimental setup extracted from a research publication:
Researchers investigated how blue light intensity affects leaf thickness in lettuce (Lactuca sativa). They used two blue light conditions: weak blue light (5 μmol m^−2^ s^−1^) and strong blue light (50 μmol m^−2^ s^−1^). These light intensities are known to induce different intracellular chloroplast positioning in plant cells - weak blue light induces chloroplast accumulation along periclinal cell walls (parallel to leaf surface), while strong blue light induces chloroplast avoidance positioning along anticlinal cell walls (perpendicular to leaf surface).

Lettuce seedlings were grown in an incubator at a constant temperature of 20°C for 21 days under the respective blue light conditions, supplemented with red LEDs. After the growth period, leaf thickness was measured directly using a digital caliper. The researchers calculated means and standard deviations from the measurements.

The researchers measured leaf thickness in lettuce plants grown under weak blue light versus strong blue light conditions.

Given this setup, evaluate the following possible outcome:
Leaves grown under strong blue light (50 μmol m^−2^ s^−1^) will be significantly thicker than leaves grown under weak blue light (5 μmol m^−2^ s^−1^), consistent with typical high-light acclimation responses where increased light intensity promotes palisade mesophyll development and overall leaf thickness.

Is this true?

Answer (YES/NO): YES